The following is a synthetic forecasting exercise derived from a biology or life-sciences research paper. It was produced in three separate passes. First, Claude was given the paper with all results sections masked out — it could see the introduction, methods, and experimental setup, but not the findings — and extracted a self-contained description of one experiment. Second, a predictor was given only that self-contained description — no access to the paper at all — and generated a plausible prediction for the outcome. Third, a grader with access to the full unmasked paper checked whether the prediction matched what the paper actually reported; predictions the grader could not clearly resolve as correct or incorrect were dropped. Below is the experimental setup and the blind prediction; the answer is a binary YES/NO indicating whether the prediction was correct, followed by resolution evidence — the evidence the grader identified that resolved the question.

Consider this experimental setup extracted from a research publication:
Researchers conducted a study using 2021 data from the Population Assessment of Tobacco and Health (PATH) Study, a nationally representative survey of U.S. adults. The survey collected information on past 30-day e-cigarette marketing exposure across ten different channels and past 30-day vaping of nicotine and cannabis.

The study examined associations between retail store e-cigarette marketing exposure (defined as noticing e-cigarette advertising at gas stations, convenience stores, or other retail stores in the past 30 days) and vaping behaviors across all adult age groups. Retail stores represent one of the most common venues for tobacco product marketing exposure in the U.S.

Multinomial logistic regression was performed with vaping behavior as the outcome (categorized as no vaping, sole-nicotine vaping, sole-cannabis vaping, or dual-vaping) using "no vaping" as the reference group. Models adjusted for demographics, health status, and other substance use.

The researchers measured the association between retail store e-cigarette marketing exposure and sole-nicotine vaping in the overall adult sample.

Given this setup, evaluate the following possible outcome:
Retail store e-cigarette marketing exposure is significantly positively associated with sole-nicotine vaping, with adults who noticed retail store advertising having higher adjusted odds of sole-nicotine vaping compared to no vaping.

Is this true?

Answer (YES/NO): NO